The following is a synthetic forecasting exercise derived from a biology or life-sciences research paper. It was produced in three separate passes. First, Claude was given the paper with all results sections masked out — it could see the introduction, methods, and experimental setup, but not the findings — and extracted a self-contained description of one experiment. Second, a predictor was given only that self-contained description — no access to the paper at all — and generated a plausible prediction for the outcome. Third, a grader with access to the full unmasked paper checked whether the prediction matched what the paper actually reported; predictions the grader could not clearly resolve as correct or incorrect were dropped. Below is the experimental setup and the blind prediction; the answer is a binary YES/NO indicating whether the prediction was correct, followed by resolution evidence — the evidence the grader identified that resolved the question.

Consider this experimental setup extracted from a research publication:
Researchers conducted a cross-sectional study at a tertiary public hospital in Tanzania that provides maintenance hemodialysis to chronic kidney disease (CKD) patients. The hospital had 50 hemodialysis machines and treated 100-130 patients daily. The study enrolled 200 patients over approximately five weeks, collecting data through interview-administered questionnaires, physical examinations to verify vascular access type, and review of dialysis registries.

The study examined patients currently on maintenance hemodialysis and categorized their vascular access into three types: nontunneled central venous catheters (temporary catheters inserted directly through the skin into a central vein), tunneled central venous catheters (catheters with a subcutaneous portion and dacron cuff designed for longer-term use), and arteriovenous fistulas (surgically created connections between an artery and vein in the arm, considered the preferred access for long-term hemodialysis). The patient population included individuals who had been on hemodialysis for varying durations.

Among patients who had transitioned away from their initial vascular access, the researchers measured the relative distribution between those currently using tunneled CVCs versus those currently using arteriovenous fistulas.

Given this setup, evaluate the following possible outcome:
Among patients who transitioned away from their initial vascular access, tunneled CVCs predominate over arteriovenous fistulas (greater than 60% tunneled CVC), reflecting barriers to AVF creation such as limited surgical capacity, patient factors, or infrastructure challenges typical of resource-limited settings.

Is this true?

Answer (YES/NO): NO